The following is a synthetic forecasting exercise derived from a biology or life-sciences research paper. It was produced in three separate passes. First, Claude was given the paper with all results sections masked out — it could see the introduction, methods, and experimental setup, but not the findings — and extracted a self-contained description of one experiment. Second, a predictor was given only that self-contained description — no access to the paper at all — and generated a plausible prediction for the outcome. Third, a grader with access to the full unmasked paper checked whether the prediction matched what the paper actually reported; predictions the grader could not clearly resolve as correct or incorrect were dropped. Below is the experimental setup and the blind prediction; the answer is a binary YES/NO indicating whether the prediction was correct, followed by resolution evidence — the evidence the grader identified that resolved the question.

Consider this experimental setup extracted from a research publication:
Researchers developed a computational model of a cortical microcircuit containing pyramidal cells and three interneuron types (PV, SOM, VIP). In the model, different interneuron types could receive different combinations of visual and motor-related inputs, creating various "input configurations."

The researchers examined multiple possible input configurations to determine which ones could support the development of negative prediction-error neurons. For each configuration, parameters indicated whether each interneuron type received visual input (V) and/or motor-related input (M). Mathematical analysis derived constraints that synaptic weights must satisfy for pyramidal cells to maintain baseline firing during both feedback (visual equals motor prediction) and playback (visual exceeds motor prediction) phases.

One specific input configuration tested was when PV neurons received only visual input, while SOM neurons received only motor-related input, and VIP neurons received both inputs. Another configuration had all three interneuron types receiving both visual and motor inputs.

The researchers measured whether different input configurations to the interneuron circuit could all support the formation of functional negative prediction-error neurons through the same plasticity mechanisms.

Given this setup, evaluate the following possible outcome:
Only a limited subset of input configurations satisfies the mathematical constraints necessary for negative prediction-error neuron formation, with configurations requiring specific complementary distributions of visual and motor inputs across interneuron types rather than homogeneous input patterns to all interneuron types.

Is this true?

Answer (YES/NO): NO